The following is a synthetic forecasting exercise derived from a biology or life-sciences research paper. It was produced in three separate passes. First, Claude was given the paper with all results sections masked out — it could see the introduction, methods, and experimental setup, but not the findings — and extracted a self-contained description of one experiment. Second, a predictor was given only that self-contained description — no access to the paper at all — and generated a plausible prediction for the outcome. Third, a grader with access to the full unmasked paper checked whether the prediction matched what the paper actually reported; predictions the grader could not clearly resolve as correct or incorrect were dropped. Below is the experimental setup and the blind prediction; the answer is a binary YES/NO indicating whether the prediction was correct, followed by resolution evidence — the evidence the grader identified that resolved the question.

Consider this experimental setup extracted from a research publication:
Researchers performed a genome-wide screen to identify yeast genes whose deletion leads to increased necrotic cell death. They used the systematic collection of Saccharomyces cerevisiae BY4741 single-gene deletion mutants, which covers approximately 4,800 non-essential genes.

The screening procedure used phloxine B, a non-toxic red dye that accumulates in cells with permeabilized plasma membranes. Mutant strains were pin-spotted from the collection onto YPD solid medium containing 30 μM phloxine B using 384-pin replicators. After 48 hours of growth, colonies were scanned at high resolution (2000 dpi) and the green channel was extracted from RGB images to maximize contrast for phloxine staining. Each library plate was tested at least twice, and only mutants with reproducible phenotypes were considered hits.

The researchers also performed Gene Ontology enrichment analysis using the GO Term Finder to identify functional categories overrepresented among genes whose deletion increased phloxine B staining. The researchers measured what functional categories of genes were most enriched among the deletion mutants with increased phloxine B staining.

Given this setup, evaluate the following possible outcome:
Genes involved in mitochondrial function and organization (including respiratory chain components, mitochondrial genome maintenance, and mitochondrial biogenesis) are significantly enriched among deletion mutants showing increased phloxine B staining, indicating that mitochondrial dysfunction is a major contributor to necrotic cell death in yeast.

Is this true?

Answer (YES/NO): NO